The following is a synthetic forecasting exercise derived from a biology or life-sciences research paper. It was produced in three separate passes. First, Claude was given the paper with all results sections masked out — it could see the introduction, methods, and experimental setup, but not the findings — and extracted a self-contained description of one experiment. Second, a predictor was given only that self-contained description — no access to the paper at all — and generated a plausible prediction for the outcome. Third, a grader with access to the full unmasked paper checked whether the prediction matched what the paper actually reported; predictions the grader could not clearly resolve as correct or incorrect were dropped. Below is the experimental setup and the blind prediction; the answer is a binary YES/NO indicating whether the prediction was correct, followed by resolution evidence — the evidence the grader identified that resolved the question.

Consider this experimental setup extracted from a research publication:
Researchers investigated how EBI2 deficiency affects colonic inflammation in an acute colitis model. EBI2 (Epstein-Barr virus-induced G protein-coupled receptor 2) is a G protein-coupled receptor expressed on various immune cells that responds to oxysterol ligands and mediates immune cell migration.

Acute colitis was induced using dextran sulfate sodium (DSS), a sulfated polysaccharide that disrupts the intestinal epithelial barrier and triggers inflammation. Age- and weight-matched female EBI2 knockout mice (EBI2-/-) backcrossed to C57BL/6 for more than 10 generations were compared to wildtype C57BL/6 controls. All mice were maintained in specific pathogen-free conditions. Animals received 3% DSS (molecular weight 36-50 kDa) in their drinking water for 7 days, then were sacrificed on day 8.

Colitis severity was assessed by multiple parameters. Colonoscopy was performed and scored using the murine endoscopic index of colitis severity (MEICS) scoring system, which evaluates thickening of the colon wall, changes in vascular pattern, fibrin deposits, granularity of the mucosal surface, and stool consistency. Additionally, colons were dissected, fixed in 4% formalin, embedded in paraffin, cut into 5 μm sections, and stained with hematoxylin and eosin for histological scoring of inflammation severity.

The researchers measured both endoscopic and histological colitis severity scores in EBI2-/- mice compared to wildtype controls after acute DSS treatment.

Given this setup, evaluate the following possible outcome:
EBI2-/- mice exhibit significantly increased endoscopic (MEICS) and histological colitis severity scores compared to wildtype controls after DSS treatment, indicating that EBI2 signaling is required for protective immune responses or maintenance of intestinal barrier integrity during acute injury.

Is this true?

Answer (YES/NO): NO